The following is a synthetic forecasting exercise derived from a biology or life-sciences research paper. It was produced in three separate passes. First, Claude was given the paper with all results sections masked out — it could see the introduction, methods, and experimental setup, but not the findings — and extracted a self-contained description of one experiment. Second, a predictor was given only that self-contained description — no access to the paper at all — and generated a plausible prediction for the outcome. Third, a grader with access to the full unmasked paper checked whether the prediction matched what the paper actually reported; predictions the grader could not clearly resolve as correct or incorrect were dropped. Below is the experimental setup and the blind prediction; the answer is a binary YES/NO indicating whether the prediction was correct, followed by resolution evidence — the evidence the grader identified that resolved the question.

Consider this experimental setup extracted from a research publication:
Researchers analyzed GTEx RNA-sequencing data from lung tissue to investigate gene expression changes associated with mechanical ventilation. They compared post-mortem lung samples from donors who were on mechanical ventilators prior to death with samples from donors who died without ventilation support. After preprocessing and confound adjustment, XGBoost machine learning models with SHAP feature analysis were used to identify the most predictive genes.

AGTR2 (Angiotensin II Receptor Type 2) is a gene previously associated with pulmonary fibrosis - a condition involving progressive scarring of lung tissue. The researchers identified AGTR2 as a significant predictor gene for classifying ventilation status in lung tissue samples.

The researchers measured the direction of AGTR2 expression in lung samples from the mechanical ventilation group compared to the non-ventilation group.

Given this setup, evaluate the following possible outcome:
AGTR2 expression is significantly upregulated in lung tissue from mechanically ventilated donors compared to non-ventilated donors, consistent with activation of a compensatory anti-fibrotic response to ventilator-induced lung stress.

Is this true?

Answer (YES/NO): YES